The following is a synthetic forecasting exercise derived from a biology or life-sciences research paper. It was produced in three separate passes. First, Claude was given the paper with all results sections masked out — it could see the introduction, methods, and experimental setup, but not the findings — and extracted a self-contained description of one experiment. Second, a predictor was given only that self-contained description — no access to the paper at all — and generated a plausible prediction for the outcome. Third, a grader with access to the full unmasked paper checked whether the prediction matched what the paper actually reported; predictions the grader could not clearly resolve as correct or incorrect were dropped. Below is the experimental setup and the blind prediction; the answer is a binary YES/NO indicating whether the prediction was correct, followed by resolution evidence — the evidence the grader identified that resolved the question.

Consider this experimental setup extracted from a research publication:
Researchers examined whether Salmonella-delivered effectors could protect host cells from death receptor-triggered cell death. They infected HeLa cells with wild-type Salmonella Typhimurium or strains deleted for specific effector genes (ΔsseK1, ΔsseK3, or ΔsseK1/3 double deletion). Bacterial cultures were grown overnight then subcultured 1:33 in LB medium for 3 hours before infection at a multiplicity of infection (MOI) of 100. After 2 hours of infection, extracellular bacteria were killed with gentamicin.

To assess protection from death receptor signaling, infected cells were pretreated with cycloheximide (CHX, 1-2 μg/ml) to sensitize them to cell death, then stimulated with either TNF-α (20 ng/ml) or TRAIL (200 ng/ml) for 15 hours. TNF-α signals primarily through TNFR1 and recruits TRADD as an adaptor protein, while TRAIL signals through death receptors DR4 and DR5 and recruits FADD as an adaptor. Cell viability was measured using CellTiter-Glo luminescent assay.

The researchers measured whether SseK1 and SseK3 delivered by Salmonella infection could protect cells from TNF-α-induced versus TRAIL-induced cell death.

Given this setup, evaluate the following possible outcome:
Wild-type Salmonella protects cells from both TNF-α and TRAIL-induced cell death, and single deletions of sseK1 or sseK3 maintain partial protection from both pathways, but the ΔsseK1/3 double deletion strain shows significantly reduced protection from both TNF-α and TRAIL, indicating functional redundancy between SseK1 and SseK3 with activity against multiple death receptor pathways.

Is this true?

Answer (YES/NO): NO